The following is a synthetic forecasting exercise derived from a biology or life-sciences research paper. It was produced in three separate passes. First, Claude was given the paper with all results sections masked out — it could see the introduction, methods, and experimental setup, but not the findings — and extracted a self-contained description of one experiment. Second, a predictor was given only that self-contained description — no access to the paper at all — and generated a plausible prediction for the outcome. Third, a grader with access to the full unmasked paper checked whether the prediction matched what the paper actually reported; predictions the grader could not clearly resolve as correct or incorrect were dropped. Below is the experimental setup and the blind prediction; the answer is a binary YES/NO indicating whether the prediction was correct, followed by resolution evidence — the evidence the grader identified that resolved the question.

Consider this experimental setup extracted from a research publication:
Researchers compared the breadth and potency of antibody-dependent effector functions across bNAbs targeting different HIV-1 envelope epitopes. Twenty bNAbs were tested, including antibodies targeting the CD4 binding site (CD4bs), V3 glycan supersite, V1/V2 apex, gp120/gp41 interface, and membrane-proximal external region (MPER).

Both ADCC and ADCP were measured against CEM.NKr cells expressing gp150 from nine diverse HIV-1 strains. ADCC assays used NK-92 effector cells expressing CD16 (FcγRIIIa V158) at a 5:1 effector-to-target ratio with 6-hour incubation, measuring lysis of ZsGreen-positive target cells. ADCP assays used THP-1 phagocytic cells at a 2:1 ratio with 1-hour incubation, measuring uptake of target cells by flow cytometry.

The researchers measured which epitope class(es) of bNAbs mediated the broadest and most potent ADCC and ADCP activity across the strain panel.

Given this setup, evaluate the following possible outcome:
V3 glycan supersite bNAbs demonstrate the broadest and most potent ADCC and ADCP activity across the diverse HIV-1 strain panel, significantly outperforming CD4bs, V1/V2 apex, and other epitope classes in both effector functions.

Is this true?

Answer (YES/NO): NO